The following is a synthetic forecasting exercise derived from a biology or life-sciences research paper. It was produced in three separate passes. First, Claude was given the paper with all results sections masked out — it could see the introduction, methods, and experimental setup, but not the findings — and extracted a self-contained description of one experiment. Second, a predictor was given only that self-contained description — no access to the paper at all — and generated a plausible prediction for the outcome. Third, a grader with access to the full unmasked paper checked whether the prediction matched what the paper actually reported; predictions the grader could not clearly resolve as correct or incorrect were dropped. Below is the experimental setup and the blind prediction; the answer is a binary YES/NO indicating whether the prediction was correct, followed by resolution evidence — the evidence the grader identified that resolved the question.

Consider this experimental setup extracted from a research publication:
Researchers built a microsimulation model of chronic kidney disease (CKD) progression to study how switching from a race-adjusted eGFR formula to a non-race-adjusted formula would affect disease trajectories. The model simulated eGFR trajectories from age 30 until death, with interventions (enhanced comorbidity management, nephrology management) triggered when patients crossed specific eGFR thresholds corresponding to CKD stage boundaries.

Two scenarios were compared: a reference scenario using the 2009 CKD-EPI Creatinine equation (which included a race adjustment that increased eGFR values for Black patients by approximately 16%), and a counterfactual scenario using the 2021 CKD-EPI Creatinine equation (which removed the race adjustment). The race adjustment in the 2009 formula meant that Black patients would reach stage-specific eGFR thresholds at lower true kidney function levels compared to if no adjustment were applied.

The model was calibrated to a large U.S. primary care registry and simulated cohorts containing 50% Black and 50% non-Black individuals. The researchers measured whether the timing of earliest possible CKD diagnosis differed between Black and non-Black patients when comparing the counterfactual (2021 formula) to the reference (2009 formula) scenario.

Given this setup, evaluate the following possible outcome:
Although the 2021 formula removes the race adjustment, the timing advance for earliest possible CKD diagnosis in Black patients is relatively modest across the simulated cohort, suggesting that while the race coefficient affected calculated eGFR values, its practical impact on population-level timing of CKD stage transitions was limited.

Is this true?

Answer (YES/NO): NO